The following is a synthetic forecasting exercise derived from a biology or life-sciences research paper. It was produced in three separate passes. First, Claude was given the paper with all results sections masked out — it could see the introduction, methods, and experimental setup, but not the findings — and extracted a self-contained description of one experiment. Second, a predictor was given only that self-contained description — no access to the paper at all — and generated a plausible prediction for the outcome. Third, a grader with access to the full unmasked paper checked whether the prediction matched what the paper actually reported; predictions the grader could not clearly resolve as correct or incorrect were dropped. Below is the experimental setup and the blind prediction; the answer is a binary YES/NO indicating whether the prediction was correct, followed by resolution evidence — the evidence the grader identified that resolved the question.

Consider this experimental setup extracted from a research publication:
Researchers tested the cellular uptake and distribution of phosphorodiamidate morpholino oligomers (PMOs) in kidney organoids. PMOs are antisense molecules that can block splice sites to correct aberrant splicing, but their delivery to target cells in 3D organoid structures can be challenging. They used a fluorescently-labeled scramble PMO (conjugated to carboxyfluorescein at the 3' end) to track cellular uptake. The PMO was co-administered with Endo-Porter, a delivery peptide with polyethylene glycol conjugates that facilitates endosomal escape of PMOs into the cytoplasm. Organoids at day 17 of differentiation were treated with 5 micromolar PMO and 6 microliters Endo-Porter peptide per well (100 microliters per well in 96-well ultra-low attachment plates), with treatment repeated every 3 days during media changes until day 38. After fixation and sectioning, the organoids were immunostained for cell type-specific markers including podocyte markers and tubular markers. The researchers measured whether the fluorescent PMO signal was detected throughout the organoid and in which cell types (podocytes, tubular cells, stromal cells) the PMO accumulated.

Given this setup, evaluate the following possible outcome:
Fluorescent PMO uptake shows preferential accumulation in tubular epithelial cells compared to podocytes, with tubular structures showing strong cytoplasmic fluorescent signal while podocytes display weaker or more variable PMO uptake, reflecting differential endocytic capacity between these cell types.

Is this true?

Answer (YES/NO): YES